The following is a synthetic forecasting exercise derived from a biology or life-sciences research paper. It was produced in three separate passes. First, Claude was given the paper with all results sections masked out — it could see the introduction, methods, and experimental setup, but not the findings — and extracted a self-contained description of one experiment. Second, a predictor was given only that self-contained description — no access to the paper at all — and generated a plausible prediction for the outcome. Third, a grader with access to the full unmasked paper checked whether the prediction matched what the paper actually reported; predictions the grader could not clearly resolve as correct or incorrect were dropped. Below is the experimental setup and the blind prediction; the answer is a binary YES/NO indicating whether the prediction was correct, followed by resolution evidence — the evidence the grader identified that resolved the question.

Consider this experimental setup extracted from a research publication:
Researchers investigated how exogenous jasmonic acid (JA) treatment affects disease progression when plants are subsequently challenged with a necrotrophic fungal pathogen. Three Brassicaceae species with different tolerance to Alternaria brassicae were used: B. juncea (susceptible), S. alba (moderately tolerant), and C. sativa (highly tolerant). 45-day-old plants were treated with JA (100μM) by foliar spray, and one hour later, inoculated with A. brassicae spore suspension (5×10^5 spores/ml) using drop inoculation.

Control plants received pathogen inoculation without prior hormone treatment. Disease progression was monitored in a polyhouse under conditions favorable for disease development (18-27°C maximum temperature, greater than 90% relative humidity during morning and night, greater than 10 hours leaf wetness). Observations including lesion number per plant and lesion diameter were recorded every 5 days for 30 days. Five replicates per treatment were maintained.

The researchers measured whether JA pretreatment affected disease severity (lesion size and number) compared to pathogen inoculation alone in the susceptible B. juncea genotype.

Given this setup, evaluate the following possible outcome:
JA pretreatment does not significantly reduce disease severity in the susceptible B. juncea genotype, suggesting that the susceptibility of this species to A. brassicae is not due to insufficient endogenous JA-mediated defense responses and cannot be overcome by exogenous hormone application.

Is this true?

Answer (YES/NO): NO